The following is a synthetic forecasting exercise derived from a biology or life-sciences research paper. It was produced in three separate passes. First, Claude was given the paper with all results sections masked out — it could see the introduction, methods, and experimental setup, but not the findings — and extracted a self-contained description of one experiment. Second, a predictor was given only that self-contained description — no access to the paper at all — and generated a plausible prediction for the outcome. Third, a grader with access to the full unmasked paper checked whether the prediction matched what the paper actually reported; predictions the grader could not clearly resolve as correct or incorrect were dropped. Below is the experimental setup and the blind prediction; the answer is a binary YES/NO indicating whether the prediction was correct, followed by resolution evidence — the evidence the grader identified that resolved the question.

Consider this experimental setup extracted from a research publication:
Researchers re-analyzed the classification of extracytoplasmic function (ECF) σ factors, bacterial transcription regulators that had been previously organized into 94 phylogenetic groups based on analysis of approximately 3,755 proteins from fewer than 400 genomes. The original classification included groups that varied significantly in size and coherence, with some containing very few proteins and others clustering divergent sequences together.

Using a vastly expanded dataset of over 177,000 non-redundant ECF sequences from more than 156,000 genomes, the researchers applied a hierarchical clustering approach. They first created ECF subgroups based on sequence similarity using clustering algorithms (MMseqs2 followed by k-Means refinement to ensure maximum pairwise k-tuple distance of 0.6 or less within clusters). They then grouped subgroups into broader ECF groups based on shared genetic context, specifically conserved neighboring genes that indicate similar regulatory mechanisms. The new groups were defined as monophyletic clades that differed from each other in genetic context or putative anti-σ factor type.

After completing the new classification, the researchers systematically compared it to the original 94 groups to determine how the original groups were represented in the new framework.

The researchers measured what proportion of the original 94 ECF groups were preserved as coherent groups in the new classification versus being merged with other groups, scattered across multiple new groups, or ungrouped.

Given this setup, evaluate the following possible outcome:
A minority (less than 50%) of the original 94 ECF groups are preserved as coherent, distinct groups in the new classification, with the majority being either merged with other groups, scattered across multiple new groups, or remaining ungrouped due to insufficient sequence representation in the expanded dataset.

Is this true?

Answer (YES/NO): NO